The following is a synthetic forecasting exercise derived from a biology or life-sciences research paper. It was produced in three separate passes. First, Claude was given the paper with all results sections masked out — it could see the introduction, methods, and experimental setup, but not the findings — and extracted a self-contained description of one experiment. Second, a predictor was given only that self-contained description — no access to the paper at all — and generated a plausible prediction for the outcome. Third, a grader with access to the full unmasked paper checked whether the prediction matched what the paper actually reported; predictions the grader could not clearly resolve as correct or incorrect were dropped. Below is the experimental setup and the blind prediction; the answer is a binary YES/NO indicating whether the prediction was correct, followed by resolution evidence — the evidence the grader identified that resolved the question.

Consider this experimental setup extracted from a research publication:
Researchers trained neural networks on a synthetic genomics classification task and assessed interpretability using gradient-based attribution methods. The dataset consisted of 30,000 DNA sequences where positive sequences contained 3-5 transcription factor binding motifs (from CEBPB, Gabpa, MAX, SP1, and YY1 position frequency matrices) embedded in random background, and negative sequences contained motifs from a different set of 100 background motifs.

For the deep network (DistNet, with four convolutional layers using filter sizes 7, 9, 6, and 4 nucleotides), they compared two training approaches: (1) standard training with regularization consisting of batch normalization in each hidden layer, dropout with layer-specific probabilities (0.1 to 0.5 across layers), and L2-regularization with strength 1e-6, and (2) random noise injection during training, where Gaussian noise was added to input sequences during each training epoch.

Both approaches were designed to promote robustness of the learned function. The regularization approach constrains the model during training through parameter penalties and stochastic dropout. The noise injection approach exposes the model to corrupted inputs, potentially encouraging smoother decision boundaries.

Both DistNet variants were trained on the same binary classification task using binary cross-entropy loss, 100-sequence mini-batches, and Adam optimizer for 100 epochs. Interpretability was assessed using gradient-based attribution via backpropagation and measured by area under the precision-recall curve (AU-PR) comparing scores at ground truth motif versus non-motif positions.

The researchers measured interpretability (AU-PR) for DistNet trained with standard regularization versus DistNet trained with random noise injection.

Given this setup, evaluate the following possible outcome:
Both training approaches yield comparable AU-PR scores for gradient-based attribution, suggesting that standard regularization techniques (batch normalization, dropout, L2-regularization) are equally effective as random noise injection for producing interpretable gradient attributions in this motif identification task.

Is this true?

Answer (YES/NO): NO